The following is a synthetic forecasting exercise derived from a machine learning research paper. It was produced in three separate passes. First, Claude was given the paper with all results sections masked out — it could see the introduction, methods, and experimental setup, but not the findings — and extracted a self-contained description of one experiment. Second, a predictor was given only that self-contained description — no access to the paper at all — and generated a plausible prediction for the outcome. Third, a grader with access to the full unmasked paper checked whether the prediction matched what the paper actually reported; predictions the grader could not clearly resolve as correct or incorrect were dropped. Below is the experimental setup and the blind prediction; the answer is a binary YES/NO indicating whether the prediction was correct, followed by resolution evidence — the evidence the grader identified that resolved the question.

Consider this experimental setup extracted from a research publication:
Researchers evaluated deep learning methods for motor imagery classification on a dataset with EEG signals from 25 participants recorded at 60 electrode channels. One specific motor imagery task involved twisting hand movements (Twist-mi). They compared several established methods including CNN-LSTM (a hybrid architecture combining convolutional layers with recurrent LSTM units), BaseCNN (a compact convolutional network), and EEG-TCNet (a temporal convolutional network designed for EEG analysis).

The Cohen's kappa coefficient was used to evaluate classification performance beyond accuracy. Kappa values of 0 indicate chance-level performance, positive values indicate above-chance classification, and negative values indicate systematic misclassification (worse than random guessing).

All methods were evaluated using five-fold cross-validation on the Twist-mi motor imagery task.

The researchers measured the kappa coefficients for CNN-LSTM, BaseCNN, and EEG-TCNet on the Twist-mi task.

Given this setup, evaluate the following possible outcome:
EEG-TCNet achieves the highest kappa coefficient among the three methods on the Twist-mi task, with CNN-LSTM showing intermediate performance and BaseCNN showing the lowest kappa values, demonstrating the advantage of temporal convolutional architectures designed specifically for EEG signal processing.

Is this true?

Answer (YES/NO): NO